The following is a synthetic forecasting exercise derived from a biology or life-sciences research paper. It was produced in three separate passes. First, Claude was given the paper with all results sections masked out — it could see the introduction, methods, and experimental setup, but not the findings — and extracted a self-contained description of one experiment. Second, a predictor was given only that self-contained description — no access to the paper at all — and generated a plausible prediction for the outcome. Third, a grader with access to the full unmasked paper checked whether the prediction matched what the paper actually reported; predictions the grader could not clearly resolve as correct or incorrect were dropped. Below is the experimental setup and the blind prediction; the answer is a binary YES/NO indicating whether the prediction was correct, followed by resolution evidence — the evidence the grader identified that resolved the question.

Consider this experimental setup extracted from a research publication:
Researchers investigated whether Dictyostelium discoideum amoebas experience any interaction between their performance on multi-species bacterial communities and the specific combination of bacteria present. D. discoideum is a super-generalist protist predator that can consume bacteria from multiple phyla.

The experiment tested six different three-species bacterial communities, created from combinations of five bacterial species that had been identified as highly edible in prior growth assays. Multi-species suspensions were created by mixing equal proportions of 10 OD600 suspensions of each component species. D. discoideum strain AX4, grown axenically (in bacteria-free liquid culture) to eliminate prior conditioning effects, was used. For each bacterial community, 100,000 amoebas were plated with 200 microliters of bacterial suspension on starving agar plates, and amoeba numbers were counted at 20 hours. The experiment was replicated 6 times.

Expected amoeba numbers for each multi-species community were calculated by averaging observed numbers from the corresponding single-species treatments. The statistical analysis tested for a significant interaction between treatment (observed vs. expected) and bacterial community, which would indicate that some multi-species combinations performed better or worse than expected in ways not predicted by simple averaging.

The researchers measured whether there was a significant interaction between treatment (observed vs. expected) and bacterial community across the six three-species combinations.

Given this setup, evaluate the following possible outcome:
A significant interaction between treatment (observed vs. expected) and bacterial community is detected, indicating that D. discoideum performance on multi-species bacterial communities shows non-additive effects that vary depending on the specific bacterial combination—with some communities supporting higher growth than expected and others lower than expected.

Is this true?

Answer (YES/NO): YES